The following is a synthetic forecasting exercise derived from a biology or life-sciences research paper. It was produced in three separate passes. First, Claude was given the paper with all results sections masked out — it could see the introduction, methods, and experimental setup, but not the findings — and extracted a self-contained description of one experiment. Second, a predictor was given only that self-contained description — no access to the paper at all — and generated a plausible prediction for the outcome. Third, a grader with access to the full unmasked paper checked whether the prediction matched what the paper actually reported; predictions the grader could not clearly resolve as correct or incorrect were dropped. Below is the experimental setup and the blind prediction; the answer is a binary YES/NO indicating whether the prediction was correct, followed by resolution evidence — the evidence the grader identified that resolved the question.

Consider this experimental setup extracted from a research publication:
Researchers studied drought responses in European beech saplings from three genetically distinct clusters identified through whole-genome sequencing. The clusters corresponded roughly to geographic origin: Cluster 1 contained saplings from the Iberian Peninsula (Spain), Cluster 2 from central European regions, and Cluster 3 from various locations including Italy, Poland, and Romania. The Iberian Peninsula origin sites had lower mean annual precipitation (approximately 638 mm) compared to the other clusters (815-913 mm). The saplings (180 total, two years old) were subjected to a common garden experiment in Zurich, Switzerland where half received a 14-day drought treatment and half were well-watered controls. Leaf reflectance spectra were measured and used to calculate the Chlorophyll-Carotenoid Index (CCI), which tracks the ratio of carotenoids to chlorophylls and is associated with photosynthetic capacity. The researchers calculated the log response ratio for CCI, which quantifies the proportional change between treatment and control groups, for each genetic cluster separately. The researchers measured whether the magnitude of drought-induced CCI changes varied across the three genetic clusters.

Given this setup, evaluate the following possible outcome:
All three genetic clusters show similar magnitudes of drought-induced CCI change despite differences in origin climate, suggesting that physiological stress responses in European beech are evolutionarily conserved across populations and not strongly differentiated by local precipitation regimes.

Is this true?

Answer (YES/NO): NO